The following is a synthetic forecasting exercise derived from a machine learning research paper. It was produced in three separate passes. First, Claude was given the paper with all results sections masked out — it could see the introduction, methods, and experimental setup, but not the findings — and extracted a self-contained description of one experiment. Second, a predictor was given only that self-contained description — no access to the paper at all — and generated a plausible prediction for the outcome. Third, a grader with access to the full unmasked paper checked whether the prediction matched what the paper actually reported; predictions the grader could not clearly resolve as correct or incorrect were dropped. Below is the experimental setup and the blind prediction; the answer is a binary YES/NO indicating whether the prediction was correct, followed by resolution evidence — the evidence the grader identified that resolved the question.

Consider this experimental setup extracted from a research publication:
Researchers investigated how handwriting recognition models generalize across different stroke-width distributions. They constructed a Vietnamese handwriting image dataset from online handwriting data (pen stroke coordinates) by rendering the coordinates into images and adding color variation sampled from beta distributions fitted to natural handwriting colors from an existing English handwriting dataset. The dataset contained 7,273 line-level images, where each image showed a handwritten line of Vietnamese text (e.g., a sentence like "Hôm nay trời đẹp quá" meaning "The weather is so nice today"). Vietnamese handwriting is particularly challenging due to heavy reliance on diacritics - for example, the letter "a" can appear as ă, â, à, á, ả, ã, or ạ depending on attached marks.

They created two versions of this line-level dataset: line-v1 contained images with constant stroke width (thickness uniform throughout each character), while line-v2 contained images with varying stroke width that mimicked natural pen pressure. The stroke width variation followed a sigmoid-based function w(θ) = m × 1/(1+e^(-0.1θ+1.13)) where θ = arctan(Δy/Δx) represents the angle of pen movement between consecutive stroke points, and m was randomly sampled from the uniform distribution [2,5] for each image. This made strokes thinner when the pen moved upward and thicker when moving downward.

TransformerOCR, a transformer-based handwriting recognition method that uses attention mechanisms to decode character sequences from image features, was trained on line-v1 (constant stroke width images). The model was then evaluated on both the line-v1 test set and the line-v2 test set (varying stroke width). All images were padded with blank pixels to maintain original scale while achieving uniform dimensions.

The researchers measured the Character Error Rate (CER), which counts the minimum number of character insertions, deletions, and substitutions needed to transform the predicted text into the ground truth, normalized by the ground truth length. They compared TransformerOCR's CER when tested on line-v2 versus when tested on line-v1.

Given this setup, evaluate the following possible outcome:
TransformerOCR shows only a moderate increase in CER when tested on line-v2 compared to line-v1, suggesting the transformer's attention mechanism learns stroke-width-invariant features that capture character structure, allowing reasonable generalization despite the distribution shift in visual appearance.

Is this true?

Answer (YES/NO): NO